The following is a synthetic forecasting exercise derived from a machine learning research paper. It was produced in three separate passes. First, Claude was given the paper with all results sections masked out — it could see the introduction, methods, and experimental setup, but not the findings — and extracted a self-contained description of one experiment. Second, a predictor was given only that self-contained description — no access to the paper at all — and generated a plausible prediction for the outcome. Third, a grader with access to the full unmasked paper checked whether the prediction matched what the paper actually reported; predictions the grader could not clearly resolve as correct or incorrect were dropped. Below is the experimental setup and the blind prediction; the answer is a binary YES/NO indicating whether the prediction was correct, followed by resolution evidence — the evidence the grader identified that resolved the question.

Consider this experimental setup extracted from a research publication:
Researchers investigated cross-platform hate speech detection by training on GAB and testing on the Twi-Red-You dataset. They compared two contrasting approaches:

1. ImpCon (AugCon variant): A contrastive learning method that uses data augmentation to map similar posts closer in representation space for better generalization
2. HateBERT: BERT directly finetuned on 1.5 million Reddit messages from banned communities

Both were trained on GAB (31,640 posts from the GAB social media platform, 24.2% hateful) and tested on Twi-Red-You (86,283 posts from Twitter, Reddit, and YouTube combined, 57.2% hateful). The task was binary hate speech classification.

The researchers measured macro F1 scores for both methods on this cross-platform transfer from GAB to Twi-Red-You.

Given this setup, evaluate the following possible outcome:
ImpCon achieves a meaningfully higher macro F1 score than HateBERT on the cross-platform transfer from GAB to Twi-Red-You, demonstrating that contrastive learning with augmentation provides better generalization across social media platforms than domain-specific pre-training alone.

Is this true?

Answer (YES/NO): YES